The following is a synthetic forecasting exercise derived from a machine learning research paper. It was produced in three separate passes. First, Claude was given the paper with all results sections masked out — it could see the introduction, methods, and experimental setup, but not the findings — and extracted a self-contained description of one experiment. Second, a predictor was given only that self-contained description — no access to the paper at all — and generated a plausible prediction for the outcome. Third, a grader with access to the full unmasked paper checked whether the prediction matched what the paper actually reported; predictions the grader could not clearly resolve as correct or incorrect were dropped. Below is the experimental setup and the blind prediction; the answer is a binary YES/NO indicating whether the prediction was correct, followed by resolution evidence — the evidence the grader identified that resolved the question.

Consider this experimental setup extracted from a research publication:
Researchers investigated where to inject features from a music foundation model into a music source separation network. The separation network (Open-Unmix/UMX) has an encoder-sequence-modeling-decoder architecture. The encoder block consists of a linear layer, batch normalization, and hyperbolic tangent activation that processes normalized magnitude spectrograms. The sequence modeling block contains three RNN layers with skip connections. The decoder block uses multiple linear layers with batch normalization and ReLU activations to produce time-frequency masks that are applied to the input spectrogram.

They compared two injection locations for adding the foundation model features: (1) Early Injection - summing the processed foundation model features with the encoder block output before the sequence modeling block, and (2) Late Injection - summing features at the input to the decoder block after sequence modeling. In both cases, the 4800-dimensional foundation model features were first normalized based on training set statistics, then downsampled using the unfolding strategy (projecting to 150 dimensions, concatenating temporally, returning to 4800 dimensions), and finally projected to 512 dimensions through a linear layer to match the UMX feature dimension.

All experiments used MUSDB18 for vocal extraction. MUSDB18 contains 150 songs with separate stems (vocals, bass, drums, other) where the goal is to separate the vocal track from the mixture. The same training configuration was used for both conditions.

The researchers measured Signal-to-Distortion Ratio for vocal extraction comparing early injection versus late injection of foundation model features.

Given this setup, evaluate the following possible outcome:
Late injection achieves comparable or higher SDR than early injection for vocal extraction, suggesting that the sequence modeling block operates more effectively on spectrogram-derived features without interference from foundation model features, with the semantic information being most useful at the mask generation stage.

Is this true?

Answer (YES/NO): NO